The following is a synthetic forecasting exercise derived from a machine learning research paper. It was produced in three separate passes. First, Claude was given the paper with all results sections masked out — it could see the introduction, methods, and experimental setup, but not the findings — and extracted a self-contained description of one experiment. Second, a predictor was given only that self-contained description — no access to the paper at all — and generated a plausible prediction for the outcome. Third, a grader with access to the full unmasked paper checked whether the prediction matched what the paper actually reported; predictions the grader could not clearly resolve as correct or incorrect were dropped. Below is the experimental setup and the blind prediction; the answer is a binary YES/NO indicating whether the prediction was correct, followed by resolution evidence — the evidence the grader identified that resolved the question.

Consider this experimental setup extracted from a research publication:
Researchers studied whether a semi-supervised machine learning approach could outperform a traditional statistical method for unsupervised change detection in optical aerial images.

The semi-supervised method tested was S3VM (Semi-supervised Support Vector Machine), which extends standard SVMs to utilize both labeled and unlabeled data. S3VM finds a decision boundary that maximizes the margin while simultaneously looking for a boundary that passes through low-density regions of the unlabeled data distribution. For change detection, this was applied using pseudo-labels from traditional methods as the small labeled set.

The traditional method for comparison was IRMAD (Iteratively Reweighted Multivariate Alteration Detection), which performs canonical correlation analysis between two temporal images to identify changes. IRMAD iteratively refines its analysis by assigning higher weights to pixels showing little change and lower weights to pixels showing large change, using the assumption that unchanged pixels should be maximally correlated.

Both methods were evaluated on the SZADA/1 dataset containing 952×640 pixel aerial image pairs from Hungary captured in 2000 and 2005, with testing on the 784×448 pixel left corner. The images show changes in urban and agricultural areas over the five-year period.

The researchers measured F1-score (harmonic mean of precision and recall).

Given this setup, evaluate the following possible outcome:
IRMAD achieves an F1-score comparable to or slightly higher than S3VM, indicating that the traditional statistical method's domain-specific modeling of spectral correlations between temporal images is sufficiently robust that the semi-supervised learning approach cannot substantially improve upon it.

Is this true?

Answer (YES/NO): YES